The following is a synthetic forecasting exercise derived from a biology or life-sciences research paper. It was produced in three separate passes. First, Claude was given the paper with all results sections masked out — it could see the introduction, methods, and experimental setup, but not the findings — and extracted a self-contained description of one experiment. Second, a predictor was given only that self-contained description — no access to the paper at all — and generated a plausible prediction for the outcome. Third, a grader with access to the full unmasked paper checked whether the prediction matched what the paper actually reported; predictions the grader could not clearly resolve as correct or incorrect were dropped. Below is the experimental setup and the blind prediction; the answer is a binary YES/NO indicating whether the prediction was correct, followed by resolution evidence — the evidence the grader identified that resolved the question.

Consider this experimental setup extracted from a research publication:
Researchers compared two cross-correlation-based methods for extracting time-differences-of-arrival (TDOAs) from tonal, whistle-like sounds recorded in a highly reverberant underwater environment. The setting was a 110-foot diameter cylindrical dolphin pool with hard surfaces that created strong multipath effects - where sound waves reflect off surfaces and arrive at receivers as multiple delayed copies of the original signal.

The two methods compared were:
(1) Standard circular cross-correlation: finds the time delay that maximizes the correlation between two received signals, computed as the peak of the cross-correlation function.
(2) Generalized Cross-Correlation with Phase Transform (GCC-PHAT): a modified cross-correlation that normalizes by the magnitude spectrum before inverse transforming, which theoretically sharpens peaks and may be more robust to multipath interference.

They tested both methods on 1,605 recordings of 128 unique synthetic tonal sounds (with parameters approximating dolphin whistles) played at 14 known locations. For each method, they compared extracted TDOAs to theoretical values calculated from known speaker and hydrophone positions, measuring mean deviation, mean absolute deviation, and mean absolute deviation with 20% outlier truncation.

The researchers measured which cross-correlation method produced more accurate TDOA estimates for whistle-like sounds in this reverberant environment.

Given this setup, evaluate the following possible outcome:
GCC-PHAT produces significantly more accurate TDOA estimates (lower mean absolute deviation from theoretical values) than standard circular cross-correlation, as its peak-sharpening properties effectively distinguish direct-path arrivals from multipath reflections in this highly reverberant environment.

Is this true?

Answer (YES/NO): YES